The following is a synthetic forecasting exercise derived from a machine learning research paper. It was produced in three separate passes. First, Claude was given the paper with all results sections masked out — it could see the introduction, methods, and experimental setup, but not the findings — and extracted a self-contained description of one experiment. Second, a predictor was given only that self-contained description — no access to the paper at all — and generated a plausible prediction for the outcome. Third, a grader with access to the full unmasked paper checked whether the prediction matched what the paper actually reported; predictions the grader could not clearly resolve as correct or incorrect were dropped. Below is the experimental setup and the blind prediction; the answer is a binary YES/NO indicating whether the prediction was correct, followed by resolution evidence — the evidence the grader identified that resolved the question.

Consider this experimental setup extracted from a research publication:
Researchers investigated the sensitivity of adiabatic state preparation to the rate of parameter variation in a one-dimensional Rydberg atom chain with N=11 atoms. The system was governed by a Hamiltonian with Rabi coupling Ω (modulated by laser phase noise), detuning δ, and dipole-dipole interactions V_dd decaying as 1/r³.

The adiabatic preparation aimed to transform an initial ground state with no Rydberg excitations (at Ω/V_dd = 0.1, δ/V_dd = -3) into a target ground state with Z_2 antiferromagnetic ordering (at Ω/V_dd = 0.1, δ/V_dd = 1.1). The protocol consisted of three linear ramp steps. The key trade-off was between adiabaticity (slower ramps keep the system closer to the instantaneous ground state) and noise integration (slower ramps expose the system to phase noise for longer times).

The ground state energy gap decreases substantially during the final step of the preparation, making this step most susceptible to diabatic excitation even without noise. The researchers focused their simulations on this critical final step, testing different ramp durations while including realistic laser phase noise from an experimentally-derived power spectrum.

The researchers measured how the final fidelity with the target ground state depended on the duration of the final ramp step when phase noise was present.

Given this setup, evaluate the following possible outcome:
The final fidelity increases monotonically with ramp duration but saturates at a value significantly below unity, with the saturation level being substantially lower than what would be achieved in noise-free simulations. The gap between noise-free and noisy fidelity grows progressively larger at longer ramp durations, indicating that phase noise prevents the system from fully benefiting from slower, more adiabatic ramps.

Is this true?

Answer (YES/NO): NO